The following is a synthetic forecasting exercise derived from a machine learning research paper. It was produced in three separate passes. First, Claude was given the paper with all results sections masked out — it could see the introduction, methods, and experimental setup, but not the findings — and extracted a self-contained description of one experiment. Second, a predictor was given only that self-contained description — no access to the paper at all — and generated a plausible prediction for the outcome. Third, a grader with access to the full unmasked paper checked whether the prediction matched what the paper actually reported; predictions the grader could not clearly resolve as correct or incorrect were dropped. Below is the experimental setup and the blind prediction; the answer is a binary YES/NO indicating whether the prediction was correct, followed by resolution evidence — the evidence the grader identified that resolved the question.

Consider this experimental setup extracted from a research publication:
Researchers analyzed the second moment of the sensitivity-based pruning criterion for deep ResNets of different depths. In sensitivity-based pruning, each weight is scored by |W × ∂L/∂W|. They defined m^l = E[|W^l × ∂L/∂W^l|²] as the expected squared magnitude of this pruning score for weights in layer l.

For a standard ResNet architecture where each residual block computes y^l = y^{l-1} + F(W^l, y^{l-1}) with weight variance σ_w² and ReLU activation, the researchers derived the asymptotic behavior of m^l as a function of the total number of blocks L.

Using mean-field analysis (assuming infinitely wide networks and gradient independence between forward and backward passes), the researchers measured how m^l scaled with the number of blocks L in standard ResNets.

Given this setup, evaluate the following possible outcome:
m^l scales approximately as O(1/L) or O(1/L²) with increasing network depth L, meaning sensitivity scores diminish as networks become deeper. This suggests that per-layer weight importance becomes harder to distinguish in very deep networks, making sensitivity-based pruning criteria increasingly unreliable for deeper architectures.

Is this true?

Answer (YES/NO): NO